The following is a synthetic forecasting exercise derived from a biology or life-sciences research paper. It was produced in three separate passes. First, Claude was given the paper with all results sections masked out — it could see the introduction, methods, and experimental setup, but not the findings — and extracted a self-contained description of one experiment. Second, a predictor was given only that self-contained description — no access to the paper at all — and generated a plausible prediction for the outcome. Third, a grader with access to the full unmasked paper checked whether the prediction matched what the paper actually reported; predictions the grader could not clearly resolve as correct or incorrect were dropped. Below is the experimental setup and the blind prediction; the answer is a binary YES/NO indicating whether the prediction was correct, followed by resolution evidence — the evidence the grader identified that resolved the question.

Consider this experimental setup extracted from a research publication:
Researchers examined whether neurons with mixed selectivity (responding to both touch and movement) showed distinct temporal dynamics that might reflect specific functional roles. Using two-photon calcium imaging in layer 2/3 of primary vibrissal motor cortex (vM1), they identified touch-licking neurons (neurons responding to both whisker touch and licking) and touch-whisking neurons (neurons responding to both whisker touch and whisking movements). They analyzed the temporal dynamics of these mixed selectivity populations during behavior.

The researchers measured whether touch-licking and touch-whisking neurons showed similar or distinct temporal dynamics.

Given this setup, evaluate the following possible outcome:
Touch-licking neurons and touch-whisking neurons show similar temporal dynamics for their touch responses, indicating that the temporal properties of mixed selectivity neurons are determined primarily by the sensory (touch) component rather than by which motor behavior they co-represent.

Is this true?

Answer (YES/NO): NO